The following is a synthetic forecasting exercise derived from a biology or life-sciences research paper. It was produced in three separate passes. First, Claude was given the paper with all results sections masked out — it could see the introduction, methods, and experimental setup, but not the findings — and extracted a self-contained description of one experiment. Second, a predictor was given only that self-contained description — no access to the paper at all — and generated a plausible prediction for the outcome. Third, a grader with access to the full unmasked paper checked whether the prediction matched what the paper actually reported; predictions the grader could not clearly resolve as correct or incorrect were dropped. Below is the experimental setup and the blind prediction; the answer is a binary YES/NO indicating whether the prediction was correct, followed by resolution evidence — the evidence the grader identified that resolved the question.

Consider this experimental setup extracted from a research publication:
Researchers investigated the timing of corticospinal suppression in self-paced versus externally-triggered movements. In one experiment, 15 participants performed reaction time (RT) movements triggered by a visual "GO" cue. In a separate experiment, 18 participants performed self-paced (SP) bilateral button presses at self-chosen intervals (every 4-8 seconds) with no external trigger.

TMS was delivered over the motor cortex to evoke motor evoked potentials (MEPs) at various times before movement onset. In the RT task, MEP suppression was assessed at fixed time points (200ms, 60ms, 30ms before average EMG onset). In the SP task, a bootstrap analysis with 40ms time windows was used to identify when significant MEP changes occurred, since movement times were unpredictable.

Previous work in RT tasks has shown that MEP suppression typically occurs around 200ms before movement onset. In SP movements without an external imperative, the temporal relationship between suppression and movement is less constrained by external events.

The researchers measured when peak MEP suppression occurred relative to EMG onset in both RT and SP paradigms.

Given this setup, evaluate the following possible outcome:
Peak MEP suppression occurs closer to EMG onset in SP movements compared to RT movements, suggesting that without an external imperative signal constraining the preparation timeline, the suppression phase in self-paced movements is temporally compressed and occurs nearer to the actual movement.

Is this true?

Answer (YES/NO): YES